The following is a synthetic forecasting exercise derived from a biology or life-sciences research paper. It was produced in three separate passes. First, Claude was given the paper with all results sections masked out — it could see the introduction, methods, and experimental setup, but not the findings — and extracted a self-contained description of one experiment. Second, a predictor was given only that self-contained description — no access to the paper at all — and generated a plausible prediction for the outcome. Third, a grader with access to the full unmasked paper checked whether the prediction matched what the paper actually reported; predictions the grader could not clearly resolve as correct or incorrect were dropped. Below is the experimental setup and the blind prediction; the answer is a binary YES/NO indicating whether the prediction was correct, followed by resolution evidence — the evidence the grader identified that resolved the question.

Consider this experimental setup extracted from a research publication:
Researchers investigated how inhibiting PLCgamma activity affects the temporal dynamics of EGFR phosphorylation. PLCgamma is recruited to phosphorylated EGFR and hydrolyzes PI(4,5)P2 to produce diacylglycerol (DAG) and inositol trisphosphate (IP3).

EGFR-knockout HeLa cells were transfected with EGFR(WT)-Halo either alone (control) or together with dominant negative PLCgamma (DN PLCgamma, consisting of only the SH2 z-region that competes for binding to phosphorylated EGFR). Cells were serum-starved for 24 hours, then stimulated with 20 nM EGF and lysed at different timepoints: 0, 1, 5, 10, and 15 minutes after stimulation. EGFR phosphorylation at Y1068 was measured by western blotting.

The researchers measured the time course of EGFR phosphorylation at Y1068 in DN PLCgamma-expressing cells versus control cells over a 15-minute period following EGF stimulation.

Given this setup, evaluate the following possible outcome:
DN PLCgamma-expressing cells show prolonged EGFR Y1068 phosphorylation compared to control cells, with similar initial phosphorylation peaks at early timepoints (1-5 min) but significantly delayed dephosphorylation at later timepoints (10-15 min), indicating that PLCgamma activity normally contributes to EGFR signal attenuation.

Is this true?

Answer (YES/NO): NO